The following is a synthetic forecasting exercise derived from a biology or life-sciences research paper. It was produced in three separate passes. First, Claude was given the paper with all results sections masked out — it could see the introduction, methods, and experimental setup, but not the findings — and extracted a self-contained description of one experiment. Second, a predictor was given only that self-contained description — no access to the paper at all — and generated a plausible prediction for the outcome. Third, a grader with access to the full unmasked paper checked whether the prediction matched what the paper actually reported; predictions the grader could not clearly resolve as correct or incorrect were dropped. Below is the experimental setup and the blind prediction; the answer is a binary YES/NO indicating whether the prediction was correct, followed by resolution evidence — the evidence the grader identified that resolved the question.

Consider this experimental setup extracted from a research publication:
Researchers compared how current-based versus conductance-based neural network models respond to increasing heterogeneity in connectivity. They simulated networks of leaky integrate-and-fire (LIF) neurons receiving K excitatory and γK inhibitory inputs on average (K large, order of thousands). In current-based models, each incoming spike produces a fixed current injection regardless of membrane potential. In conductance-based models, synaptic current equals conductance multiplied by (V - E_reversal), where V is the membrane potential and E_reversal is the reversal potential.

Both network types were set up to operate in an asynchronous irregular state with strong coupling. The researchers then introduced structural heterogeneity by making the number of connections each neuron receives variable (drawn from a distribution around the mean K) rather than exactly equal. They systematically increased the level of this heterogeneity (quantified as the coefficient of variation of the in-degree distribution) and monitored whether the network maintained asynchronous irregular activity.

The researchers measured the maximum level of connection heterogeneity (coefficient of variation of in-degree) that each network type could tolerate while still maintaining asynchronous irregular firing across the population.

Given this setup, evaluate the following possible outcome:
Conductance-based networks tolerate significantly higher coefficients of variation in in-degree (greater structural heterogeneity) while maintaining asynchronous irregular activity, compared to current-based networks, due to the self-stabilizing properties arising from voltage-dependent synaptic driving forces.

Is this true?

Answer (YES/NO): NO